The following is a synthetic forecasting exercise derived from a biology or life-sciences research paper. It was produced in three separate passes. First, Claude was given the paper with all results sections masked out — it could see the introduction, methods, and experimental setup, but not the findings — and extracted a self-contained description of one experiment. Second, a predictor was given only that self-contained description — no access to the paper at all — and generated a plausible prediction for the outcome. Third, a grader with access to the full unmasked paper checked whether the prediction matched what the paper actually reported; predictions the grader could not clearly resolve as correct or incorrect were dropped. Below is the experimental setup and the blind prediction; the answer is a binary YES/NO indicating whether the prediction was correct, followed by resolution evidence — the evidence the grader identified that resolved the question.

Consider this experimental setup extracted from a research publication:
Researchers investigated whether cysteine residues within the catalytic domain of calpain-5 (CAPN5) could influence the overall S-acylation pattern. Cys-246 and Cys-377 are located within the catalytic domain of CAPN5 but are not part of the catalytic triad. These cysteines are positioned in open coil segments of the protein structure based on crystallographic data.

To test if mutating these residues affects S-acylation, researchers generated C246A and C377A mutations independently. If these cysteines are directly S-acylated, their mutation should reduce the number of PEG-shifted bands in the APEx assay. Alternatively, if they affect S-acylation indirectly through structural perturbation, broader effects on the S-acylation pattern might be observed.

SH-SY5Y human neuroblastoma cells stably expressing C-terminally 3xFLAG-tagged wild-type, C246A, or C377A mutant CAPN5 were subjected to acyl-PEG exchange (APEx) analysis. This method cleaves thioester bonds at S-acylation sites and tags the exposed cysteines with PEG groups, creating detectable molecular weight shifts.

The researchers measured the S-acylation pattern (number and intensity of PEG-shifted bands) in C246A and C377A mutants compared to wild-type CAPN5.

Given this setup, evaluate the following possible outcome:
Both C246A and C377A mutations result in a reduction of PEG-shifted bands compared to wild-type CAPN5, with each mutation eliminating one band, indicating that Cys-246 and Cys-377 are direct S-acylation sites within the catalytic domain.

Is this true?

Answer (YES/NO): NO